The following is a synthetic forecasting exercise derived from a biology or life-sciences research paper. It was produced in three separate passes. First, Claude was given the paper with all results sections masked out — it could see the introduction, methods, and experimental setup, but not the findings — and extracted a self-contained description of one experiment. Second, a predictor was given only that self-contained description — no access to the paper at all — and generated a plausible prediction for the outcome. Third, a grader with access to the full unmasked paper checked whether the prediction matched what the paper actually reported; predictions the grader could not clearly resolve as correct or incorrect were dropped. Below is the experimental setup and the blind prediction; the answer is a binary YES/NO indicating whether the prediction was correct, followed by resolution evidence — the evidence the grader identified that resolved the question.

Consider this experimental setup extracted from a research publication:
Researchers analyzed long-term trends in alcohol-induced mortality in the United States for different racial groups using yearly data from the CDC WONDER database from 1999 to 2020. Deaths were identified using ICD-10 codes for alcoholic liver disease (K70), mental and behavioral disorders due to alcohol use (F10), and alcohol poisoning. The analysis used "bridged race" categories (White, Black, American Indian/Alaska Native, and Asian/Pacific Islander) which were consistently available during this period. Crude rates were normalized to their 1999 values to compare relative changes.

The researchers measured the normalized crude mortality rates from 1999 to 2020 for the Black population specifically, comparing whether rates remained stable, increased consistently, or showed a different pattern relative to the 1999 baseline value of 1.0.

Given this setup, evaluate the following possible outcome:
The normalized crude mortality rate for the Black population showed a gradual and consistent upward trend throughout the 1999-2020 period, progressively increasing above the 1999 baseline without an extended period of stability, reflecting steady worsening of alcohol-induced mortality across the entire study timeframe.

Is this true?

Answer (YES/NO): NO